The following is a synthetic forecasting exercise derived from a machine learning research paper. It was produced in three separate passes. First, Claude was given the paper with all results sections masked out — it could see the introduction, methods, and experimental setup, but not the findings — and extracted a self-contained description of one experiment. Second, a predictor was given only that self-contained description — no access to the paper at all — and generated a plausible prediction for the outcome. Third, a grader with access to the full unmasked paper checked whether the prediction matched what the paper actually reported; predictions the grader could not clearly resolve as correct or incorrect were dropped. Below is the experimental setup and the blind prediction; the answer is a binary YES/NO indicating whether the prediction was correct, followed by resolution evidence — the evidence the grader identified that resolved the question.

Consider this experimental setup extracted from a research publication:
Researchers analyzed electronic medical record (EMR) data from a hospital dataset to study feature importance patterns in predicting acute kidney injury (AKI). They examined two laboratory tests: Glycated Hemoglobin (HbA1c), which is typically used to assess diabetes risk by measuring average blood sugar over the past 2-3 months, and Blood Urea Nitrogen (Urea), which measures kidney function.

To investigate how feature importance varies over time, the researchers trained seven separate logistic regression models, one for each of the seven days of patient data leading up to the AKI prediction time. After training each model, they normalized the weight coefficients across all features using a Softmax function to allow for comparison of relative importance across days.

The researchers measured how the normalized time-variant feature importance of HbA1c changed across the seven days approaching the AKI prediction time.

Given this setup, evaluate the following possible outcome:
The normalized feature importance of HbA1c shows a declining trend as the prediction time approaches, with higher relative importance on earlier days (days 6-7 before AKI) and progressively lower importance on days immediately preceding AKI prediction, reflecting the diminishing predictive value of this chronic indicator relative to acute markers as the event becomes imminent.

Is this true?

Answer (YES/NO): NO